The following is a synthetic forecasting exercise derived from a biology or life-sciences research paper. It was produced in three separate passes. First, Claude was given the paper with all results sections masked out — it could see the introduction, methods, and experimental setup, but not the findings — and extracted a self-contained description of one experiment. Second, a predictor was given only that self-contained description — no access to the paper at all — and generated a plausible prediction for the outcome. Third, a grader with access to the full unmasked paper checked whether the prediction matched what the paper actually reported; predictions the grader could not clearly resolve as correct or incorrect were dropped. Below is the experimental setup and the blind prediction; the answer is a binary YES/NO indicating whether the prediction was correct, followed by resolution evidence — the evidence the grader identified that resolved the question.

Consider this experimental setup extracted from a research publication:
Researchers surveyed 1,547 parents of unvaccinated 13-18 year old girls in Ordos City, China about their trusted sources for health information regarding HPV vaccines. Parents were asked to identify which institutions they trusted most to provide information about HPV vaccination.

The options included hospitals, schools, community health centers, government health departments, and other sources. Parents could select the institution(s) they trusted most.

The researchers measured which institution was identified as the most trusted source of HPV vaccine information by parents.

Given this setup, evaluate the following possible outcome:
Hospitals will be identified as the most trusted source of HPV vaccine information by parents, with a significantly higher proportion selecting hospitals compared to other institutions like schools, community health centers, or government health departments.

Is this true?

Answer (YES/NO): YES